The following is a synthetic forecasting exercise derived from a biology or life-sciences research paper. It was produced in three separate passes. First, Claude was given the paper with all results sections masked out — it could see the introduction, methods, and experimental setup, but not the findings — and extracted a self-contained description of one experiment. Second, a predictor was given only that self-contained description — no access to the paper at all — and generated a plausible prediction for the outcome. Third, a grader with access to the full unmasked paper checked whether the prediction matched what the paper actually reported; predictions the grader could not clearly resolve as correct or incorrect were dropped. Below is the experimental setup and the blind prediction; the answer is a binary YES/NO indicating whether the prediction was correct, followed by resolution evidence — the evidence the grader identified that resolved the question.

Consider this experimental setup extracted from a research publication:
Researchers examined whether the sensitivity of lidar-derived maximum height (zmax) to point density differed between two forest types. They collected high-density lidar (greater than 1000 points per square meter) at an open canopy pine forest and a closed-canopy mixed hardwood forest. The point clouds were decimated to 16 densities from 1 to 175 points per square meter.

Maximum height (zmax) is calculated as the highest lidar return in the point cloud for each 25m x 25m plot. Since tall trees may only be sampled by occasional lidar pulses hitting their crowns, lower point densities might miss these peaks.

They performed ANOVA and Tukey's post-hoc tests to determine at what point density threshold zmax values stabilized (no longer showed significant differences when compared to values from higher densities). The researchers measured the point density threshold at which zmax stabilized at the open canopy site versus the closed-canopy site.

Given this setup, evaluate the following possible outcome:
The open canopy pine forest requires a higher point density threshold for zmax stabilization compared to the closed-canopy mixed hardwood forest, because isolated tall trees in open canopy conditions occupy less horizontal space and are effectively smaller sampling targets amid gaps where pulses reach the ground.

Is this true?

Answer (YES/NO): NO